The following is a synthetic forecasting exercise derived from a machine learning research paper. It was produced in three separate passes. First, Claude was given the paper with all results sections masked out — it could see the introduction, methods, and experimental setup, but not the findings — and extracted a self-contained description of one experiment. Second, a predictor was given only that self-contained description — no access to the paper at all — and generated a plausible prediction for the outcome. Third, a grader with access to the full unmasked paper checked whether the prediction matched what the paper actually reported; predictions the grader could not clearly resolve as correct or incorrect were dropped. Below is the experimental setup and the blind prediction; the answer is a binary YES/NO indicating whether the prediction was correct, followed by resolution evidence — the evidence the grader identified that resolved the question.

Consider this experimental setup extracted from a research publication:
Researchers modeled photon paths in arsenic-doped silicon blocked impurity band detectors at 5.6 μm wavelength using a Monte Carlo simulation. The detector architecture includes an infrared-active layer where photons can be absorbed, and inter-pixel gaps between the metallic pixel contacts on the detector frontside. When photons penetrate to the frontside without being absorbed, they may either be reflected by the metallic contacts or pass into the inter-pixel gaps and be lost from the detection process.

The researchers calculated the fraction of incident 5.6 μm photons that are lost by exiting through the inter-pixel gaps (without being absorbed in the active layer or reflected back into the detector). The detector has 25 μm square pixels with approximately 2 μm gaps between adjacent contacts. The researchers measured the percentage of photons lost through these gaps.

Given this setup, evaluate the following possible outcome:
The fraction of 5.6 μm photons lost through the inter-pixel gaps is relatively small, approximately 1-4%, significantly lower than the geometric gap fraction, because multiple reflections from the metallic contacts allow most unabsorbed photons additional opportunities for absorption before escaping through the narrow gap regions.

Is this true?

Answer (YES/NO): NO